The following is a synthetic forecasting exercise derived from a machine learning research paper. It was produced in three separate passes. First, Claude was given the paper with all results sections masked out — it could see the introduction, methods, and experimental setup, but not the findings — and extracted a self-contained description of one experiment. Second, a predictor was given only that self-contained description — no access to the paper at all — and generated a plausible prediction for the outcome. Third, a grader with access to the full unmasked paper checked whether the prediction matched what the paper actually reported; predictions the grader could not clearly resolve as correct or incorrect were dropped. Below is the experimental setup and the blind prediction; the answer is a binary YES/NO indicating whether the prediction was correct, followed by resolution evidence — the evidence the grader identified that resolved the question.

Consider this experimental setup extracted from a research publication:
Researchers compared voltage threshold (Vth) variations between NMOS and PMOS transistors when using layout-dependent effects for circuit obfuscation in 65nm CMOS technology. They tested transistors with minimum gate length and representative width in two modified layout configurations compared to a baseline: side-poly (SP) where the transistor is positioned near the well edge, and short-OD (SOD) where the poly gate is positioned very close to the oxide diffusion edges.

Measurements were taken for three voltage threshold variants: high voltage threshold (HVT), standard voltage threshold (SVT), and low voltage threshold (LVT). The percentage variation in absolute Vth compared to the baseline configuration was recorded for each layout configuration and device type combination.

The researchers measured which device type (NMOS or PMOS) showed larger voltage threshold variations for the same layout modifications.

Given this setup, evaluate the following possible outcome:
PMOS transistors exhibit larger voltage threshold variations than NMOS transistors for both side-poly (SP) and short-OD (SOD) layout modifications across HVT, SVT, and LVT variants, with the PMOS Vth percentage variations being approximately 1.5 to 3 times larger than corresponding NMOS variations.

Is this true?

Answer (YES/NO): NO